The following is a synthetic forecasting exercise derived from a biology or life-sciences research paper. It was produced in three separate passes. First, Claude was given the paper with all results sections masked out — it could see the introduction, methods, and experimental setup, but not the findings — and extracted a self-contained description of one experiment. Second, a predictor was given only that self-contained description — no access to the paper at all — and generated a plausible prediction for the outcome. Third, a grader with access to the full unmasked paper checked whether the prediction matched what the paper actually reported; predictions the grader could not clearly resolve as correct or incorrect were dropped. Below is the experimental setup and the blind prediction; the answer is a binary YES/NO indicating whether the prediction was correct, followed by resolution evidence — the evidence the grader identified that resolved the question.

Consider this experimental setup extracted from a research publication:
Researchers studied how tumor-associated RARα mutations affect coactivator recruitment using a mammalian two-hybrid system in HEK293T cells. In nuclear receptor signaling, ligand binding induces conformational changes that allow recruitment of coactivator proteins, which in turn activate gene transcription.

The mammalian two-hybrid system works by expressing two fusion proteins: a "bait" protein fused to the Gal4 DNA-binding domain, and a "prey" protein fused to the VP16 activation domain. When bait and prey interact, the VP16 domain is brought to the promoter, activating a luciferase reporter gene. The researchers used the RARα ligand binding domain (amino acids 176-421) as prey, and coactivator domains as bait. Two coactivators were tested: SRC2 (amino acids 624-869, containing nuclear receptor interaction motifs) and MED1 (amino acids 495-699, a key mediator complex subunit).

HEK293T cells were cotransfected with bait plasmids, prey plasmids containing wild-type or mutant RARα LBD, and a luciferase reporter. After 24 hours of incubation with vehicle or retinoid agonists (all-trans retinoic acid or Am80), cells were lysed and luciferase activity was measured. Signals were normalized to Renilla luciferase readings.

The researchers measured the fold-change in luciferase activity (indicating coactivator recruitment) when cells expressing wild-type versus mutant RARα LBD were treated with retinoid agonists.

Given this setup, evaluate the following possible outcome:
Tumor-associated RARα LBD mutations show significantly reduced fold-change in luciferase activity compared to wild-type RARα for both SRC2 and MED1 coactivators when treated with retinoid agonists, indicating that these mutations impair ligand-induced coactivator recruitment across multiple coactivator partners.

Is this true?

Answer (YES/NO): YES